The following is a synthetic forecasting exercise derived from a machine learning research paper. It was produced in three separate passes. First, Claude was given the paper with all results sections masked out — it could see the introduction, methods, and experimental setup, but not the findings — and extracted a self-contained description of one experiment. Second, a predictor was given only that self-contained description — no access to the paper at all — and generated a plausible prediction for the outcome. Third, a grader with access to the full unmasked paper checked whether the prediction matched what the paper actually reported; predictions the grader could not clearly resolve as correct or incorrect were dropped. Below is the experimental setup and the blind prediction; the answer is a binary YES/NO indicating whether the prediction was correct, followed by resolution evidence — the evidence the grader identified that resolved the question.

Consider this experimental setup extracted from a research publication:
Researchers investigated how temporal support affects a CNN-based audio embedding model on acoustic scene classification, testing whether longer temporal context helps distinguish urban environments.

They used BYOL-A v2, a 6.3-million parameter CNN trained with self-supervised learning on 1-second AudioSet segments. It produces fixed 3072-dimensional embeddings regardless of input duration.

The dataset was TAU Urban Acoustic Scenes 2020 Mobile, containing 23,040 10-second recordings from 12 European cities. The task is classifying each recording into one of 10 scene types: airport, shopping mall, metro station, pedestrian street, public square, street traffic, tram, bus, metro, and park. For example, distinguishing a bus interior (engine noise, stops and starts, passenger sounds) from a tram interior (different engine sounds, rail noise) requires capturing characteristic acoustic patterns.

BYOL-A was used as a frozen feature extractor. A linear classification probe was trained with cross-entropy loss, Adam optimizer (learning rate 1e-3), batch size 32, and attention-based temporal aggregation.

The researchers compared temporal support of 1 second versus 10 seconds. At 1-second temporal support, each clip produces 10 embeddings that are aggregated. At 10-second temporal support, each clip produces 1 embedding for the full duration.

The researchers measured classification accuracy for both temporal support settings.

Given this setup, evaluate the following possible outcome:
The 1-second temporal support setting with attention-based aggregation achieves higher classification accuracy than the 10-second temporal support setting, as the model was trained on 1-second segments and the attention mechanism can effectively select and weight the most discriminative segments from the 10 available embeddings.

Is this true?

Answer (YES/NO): NO